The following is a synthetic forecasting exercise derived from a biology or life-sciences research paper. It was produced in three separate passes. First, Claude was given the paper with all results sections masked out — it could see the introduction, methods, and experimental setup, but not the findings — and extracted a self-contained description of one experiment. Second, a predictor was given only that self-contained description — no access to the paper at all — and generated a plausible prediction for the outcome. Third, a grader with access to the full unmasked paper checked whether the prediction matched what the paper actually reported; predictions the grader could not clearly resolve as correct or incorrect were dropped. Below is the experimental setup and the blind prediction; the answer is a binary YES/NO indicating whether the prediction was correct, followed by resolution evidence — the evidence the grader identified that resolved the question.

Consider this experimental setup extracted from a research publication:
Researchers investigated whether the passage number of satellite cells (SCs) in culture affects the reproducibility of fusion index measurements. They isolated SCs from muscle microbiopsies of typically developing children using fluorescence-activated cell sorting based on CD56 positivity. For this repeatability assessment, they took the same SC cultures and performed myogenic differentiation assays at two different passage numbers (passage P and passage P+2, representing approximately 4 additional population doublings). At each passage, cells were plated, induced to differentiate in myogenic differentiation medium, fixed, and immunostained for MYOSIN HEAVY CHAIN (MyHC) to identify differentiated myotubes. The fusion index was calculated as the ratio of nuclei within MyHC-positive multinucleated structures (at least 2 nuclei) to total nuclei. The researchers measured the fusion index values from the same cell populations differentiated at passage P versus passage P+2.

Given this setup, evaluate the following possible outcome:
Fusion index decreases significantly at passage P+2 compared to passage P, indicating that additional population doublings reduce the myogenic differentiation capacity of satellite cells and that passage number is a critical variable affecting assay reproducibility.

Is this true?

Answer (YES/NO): NO